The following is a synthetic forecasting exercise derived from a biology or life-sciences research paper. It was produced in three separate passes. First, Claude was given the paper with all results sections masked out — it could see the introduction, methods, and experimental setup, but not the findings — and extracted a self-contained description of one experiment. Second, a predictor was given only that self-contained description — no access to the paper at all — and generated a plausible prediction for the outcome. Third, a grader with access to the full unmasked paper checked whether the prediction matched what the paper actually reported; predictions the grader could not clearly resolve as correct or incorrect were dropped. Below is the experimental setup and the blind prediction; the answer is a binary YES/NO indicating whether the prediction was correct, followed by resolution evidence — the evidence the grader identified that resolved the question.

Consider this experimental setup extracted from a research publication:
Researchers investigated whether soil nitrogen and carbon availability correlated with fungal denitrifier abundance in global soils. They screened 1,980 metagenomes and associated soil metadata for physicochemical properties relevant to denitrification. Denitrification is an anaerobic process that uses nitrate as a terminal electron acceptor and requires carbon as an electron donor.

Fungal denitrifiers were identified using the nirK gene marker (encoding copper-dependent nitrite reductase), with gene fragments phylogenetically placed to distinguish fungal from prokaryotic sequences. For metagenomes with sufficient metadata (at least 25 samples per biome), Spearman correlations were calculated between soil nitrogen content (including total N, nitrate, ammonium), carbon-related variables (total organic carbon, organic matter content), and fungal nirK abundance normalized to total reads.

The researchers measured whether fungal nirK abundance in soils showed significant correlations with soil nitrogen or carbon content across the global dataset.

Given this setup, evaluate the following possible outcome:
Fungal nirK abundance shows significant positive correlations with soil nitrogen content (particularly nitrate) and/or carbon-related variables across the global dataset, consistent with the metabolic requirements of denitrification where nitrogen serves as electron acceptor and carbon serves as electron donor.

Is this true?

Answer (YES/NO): YES